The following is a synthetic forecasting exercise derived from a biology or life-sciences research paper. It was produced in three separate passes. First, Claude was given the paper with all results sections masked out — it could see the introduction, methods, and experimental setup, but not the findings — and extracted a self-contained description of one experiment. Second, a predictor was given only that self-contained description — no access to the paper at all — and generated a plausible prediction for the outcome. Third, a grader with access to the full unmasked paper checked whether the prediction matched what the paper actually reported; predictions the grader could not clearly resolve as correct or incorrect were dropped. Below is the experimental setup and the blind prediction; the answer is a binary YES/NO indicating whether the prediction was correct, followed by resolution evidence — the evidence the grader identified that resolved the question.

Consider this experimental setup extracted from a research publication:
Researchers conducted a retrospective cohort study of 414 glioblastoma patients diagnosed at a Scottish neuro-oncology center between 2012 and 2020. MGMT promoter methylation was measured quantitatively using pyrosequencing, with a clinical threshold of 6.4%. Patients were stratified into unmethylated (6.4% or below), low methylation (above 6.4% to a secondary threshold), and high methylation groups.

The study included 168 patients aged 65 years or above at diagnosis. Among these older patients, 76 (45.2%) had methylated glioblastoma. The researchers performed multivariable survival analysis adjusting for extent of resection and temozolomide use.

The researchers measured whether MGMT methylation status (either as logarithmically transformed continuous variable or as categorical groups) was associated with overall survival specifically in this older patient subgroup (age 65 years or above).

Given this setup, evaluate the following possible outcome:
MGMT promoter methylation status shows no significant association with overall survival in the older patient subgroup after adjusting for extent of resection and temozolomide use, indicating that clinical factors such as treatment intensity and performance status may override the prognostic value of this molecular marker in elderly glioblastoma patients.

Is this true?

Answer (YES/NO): YES